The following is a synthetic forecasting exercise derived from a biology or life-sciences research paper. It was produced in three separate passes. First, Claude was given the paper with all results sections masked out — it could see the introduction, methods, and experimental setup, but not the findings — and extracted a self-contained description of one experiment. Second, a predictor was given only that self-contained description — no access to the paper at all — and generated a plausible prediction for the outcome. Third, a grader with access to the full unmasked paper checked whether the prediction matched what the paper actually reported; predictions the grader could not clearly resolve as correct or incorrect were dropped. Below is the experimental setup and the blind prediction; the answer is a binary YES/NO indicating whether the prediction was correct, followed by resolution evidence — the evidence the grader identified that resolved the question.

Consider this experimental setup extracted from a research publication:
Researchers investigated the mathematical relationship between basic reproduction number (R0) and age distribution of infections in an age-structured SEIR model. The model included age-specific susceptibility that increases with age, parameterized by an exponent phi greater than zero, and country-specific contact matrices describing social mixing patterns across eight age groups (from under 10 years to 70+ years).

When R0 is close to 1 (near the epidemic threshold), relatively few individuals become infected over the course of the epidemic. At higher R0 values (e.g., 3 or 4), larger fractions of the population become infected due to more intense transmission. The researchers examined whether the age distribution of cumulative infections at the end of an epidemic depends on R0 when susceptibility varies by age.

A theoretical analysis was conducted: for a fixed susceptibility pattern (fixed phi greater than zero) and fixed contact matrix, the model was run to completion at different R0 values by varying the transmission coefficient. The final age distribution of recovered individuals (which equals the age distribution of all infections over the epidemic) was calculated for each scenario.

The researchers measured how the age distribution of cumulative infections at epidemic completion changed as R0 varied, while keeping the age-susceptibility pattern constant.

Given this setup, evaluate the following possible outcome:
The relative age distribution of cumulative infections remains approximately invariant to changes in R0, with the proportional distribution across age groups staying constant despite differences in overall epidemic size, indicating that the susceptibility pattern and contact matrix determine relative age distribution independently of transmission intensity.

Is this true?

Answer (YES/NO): NO